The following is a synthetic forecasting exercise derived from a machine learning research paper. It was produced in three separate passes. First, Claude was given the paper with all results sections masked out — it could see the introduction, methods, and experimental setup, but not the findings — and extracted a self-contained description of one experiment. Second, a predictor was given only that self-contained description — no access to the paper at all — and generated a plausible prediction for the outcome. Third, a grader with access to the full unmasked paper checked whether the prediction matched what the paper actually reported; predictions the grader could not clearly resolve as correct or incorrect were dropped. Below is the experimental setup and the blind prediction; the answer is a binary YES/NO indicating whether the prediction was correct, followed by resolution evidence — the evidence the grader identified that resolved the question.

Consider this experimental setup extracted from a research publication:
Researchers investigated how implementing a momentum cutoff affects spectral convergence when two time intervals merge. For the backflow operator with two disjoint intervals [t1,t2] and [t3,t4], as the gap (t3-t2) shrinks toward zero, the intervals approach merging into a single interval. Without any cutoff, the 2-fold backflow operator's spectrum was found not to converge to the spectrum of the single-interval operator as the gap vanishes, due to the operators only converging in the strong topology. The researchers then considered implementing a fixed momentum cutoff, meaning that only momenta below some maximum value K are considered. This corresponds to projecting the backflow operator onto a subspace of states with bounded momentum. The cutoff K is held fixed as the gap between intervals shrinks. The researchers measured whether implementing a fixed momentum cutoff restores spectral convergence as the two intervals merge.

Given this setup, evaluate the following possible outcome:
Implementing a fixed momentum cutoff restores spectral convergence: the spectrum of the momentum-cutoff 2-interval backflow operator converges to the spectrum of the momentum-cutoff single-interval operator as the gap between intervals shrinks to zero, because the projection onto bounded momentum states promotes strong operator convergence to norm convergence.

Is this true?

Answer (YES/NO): YES